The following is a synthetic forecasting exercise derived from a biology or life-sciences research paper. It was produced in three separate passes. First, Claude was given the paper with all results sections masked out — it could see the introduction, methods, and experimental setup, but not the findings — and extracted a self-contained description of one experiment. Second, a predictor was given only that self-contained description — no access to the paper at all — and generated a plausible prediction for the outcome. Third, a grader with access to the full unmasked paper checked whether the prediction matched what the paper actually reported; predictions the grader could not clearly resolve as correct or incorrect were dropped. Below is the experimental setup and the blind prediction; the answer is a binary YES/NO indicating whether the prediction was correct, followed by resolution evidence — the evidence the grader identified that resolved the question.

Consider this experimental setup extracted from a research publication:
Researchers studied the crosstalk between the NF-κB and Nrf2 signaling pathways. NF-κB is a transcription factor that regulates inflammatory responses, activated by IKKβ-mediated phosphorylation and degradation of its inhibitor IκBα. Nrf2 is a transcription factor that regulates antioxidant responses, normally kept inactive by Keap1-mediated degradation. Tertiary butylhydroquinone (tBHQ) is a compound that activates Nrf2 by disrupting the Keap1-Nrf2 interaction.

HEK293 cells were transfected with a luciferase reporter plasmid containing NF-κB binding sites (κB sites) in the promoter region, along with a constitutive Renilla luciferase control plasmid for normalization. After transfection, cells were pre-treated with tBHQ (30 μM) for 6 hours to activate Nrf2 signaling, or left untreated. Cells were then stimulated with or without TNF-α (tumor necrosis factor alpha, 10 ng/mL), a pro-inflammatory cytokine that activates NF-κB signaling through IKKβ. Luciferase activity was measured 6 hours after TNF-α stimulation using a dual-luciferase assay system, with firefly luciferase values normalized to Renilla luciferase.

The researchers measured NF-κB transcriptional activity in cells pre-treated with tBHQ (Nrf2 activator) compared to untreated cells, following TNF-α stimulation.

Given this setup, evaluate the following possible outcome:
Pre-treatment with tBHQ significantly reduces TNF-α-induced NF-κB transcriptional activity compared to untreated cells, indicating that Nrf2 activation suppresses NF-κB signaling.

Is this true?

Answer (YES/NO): YES